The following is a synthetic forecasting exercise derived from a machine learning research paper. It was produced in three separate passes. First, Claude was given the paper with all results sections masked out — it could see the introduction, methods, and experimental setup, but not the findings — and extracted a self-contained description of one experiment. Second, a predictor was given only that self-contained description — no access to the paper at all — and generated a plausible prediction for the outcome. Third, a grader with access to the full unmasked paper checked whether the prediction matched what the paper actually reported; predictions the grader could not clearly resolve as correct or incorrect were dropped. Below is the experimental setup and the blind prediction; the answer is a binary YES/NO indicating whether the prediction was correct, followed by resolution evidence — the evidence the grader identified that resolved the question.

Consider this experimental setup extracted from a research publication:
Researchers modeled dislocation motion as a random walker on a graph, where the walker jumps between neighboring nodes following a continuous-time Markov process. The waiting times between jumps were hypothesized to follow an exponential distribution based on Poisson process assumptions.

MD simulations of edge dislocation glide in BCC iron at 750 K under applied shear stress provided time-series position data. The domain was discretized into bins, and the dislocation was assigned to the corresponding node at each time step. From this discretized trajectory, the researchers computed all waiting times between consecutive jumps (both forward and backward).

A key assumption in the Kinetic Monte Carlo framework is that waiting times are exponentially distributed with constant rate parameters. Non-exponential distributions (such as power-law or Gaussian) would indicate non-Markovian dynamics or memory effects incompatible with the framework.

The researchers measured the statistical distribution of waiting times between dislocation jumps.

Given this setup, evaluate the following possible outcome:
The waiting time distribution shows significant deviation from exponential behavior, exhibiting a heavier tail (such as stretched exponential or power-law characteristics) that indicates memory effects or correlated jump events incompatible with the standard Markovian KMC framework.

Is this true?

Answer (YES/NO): NO